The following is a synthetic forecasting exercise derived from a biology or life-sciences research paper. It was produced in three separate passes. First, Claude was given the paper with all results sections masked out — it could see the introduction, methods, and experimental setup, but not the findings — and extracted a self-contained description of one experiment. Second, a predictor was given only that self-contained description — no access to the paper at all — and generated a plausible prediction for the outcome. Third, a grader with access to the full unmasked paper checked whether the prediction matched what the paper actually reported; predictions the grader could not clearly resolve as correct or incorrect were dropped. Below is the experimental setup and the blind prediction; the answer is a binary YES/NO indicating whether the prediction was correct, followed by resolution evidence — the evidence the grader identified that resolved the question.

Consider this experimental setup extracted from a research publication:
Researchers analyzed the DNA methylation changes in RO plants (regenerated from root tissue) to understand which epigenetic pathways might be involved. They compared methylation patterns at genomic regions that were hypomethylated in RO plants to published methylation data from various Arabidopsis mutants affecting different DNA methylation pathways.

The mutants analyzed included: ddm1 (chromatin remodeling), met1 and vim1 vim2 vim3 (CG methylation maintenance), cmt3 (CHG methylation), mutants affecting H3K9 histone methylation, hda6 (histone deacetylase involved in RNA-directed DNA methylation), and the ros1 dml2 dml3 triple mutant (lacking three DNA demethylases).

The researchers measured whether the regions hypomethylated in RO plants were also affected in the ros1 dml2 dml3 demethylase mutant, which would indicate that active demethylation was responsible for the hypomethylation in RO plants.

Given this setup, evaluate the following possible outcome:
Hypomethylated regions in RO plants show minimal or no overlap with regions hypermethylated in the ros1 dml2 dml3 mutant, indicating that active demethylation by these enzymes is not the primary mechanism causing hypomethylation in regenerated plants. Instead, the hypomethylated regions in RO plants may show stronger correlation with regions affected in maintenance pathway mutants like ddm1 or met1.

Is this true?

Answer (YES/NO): YES